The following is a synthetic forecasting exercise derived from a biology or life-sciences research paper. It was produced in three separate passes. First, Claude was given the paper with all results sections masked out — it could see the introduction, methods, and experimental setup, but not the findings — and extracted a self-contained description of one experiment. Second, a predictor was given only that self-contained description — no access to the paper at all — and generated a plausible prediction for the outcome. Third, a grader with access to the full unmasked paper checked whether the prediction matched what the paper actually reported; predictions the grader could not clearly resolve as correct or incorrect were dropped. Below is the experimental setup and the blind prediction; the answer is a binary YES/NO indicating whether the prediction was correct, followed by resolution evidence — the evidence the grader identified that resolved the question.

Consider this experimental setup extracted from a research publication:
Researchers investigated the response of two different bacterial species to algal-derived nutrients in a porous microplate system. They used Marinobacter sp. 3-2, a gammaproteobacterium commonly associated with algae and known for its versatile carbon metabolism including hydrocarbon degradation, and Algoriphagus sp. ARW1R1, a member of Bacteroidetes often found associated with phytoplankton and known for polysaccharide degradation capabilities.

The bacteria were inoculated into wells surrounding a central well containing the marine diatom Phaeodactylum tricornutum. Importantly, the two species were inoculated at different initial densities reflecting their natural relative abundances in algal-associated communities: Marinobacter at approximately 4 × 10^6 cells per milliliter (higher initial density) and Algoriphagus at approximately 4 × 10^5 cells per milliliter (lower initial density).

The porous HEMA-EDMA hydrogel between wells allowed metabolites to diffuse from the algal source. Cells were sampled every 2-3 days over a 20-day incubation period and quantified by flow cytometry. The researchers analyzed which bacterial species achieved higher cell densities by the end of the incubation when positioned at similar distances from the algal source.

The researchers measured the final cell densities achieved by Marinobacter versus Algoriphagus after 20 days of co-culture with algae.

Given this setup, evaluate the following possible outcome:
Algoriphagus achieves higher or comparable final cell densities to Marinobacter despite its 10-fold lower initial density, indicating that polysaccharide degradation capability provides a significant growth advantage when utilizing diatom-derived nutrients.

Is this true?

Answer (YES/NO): NO